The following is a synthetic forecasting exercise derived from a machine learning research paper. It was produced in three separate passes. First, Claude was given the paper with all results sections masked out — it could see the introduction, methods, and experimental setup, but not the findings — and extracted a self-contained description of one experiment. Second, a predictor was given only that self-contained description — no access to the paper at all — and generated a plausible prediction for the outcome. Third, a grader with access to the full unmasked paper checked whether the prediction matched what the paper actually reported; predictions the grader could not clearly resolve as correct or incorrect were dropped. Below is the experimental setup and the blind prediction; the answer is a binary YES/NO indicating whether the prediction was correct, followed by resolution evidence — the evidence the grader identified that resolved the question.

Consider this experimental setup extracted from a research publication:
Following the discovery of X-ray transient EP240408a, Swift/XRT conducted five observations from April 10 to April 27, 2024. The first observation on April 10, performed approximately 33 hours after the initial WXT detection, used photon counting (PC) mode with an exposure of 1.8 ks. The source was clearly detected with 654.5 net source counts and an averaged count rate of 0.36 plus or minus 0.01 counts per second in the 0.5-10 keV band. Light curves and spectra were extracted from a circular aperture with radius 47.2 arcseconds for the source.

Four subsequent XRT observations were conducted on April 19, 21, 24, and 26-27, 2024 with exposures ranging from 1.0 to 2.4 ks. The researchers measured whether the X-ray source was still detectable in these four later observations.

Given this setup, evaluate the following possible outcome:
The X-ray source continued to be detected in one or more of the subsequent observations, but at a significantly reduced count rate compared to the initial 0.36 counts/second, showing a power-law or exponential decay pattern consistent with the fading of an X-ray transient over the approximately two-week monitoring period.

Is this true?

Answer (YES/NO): NO